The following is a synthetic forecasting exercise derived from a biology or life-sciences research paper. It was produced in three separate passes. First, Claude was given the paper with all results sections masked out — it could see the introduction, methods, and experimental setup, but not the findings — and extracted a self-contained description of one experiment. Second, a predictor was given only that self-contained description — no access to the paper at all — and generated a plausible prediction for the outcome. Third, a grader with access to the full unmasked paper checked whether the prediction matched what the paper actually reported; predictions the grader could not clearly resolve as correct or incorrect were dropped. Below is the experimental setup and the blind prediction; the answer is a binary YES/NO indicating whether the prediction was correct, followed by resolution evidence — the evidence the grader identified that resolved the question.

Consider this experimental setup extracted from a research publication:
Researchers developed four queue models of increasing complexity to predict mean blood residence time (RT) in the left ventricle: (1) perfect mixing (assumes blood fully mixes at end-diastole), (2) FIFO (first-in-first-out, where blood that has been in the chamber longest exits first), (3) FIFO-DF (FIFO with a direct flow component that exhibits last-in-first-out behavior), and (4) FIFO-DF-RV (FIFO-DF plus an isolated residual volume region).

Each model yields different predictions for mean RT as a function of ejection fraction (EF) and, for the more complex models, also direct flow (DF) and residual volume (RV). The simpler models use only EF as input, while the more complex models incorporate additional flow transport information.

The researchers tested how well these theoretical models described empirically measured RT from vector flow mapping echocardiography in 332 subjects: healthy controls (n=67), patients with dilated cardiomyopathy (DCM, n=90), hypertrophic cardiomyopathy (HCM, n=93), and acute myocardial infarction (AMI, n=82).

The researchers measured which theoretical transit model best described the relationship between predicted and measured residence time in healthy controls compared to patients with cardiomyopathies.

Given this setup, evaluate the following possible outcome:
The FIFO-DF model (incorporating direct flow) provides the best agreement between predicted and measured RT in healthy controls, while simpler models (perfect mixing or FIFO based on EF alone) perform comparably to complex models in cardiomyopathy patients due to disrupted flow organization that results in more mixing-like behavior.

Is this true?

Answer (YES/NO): NO